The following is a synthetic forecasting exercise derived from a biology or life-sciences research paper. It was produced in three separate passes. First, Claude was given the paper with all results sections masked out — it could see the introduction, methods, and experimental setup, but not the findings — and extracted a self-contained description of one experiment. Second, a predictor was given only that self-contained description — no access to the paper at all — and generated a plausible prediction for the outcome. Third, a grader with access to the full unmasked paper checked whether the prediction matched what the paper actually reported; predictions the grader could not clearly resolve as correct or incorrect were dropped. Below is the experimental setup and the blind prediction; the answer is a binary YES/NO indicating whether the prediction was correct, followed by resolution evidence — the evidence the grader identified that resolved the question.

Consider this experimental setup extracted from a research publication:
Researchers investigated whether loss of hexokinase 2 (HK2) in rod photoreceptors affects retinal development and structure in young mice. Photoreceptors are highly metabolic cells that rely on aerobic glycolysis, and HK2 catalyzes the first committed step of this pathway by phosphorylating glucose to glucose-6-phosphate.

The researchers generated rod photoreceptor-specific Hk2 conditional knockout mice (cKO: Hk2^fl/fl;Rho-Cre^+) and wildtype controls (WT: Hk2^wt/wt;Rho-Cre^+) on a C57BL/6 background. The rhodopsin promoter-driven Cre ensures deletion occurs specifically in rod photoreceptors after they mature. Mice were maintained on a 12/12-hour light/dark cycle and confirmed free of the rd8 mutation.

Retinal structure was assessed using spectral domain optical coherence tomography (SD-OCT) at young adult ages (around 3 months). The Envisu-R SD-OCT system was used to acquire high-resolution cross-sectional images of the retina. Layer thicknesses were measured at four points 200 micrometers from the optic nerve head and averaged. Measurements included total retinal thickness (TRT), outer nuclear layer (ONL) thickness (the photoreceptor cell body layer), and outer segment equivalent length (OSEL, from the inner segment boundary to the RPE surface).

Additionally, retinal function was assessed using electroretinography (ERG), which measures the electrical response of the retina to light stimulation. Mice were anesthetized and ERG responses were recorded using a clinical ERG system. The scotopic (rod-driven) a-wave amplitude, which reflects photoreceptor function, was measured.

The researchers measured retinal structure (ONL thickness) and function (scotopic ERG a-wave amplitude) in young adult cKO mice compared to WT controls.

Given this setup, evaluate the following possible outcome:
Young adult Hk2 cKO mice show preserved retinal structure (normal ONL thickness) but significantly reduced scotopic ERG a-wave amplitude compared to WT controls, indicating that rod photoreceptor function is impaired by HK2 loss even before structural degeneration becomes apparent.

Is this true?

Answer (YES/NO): NO